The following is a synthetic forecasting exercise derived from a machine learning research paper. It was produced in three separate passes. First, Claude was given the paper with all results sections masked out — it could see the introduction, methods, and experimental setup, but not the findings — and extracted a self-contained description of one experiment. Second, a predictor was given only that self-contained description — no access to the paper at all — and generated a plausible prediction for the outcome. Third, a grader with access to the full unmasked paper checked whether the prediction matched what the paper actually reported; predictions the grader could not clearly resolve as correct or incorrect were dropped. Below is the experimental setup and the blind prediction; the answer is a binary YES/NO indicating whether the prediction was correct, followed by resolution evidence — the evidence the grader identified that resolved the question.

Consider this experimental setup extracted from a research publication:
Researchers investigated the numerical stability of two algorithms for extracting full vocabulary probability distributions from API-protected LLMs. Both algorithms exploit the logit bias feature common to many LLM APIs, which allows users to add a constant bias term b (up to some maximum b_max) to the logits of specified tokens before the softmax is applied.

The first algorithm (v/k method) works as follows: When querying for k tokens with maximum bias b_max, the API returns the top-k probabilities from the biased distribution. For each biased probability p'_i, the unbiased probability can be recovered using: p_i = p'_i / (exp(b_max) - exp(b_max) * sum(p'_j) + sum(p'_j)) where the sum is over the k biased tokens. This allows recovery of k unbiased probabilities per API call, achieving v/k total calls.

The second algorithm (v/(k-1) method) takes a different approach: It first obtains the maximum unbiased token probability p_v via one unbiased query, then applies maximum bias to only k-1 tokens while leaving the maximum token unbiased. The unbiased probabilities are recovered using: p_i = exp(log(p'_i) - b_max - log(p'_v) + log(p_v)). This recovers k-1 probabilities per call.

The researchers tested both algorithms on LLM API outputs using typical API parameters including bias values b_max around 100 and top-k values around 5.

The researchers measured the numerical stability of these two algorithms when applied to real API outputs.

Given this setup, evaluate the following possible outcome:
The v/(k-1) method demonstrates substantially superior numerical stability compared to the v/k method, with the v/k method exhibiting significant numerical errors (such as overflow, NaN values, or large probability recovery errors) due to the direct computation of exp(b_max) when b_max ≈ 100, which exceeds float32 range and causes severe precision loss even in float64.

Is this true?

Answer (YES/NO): YES